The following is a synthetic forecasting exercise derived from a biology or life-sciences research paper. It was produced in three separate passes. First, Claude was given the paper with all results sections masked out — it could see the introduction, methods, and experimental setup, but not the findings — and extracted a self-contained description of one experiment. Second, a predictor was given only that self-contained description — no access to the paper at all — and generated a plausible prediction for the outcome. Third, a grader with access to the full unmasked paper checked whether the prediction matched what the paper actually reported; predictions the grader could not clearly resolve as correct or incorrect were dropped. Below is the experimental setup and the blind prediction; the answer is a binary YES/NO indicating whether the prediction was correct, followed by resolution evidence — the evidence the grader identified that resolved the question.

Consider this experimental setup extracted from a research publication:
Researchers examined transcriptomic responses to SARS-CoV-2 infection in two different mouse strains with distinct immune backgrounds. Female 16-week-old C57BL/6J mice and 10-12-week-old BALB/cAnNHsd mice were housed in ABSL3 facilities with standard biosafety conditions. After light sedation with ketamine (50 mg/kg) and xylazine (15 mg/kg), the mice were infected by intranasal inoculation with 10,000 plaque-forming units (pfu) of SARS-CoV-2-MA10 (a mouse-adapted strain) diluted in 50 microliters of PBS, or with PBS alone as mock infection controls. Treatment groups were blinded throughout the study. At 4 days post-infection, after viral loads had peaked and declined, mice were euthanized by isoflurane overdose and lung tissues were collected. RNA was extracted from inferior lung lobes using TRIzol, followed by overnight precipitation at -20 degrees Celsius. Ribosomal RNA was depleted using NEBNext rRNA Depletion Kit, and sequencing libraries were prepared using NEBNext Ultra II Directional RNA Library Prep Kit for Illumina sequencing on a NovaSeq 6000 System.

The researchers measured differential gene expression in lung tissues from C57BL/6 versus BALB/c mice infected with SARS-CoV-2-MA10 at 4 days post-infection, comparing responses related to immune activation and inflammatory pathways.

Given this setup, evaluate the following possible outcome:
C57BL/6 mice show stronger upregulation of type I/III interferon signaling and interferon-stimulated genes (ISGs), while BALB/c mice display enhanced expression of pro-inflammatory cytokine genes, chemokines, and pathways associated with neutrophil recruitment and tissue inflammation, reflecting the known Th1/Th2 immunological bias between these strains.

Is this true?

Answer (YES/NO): NO